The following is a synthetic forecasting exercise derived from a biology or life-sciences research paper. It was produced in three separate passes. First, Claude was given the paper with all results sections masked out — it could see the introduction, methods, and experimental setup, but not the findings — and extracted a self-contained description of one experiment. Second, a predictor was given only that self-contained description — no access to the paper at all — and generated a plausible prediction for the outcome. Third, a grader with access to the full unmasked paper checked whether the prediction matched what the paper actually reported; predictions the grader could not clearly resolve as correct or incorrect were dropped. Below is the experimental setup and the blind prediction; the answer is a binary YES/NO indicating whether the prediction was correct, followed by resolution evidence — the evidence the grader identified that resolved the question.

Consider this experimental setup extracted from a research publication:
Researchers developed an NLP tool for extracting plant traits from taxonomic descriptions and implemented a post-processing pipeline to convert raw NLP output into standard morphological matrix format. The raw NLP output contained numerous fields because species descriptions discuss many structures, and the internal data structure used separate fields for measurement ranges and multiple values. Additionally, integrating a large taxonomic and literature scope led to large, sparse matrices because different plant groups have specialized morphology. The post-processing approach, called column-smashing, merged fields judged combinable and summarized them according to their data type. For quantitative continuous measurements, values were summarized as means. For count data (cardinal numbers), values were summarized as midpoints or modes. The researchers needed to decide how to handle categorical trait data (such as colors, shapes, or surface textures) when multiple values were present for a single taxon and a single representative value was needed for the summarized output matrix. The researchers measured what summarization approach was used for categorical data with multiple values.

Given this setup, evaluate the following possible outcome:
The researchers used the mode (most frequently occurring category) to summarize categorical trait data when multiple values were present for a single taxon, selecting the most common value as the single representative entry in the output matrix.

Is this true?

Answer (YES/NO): NO